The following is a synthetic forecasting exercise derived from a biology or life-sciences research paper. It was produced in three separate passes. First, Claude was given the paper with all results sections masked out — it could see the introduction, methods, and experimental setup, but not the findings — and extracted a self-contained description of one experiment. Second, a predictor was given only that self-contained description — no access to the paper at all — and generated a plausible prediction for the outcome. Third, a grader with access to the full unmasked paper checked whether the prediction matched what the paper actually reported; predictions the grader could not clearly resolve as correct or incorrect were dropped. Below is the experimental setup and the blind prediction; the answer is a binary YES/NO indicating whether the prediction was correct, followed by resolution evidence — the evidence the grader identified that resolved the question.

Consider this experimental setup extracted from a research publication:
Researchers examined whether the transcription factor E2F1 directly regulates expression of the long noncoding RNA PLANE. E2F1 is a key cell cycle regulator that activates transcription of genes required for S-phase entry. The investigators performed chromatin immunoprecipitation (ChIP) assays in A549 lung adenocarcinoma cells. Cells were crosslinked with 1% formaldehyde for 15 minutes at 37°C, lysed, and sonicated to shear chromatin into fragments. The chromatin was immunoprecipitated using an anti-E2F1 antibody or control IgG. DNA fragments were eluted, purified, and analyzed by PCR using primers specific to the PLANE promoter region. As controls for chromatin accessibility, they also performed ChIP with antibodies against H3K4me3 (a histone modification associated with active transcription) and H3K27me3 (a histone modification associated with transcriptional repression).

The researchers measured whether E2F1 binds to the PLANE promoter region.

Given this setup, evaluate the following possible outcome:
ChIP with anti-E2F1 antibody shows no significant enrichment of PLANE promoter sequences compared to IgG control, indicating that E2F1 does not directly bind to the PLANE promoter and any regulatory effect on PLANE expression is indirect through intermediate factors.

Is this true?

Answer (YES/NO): NO